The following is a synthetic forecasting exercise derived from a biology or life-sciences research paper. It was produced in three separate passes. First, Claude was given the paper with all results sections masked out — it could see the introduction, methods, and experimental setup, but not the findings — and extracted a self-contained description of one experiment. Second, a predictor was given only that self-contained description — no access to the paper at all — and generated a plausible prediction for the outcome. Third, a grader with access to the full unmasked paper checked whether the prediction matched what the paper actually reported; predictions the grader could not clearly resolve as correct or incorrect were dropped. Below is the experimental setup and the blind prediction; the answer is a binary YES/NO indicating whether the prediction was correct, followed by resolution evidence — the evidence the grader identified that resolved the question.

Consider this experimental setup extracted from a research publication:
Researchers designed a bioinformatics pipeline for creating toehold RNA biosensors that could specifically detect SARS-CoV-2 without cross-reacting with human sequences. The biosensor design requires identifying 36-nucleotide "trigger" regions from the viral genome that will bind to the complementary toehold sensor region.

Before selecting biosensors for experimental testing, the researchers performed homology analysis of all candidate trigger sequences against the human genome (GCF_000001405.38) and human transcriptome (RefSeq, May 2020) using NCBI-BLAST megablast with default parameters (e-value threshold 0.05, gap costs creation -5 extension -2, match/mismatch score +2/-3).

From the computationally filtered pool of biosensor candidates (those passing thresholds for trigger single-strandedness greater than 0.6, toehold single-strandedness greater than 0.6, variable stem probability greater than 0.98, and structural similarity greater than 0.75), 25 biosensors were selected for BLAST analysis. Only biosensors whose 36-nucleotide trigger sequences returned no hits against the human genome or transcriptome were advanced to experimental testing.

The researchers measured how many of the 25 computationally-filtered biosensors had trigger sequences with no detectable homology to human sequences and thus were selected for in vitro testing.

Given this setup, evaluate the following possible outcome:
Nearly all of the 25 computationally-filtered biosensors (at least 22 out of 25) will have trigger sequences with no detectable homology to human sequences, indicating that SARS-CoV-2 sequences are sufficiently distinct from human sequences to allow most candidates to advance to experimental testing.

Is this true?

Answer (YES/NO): NO